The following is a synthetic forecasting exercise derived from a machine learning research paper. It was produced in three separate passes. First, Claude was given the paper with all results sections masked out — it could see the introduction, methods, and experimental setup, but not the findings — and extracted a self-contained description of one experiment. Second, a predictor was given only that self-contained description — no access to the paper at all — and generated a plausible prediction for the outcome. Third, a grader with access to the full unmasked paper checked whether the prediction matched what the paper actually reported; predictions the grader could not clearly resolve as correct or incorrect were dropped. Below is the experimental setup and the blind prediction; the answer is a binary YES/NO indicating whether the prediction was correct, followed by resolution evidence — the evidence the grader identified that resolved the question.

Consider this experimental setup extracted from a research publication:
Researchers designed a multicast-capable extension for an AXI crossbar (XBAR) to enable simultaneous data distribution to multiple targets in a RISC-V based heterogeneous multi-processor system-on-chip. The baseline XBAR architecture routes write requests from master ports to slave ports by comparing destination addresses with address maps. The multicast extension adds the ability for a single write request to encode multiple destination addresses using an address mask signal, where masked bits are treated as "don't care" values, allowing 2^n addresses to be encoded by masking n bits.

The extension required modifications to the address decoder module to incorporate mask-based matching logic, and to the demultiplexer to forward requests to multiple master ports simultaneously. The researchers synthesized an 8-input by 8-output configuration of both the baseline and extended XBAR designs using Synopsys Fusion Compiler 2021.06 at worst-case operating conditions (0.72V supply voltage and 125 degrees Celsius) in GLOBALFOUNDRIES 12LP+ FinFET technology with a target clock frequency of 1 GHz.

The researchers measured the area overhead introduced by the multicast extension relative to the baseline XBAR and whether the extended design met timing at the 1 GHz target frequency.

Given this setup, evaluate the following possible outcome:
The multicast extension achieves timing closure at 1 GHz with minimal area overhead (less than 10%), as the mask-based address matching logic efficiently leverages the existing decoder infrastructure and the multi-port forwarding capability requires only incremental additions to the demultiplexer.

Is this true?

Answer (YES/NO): YES